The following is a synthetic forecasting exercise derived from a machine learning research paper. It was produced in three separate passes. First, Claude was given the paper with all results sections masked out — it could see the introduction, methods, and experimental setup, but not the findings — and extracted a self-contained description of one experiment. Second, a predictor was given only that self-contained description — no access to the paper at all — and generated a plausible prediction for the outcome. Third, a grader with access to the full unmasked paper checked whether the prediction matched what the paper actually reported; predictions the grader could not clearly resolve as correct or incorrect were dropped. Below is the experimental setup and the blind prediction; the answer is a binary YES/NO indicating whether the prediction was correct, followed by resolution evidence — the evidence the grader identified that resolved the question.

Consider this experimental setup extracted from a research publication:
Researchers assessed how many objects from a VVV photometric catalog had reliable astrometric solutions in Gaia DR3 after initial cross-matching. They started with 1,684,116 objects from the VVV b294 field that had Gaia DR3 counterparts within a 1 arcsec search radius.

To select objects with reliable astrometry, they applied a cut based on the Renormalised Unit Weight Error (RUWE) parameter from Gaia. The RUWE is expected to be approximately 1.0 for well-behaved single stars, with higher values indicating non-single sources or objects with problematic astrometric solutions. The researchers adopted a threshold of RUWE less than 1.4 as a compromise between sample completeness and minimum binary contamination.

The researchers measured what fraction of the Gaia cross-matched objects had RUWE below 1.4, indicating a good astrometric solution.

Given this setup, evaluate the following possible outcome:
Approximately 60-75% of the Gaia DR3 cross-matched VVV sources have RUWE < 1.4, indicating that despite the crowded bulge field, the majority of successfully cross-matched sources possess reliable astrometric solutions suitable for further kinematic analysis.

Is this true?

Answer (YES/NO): NO